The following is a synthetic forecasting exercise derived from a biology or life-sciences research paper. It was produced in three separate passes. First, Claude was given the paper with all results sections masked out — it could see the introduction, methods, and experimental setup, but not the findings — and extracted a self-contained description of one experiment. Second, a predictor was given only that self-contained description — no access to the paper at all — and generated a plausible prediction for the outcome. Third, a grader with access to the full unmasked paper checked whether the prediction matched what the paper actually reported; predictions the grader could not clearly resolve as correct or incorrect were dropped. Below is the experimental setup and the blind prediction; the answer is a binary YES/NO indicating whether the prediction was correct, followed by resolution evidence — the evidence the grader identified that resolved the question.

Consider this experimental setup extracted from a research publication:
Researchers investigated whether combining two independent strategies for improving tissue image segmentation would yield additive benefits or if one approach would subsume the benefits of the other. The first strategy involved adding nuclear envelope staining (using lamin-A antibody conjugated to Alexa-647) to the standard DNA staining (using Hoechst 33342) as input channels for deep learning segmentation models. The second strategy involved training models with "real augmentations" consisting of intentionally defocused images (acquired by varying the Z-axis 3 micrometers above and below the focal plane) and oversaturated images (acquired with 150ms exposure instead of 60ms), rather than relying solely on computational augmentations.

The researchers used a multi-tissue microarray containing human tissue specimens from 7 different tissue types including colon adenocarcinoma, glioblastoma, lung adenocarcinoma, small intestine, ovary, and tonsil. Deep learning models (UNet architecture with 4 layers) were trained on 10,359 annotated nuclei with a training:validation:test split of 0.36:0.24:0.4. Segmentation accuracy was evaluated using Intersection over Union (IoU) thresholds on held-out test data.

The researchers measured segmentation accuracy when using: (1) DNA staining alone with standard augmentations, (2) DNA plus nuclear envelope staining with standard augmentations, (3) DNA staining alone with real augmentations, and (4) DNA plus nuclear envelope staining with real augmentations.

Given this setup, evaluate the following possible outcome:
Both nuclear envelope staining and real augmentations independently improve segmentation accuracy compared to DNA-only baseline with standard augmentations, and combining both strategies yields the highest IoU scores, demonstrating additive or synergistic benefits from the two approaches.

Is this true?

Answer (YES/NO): YES